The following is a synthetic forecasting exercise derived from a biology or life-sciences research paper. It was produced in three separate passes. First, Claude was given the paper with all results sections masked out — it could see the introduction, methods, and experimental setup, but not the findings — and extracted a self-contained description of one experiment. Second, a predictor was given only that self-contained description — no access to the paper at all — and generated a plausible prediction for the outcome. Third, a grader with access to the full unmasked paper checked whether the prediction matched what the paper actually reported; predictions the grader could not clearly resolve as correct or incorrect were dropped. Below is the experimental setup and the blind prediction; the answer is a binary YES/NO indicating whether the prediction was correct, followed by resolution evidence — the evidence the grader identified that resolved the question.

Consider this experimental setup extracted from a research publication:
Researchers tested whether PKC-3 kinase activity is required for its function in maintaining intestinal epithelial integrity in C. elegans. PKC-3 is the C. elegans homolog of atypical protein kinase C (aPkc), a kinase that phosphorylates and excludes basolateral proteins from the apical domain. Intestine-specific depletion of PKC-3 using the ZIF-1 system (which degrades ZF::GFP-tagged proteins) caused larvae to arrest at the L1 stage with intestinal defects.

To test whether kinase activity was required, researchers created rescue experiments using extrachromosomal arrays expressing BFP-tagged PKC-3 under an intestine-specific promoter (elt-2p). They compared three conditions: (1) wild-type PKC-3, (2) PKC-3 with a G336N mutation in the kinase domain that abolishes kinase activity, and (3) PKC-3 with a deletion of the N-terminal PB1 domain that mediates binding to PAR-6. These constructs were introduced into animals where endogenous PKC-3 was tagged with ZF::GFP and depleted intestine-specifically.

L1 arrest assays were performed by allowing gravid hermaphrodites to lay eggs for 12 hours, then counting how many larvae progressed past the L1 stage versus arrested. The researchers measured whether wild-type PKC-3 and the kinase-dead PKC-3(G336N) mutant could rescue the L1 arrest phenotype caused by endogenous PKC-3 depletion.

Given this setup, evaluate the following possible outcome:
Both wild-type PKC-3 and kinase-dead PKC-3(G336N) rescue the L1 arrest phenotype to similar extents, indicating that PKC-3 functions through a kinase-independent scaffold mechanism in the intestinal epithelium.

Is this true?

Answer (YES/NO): NO